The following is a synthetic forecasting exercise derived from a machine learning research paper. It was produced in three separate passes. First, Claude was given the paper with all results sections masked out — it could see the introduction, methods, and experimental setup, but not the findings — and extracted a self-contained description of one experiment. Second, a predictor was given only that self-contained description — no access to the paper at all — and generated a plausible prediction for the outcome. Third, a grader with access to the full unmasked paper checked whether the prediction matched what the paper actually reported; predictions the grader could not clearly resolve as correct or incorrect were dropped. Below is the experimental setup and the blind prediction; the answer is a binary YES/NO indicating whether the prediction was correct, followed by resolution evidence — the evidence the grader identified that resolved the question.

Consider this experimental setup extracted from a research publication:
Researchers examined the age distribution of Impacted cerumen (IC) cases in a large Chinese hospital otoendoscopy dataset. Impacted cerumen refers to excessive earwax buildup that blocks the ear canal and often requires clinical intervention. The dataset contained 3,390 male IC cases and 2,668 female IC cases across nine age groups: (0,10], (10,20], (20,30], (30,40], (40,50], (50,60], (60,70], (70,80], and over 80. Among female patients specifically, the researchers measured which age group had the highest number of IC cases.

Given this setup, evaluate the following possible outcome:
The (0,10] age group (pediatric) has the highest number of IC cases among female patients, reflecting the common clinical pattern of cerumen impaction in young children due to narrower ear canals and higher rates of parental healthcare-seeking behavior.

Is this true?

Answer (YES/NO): NO